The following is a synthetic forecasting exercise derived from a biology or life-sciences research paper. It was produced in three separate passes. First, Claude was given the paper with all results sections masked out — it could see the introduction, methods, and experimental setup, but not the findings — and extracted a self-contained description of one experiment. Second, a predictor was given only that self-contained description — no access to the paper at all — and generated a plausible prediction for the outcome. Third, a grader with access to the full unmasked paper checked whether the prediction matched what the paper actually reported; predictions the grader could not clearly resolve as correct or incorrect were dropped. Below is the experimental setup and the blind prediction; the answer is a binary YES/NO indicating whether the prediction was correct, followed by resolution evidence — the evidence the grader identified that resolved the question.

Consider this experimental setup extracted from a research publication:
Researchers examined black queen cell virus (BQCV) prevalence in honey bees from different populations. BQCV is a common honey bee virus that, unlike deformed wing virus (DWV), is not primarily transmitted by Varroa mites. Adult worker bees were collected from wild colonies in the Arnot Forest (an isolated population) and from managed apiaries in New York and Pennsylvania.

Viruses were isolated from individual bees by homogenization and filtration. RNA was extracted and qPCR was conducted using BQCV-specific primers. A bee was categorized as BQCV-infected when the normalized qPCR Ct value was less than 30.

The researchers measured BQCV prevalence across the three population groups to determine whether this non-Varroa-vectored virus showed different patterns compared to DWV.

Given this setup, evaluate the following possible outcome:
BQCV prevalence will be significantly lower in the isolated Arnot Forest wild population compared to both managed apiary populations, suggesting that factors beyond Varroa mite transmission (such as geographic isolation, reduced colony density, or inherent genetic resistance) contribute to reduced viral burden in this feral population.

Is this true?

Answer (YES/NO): YES